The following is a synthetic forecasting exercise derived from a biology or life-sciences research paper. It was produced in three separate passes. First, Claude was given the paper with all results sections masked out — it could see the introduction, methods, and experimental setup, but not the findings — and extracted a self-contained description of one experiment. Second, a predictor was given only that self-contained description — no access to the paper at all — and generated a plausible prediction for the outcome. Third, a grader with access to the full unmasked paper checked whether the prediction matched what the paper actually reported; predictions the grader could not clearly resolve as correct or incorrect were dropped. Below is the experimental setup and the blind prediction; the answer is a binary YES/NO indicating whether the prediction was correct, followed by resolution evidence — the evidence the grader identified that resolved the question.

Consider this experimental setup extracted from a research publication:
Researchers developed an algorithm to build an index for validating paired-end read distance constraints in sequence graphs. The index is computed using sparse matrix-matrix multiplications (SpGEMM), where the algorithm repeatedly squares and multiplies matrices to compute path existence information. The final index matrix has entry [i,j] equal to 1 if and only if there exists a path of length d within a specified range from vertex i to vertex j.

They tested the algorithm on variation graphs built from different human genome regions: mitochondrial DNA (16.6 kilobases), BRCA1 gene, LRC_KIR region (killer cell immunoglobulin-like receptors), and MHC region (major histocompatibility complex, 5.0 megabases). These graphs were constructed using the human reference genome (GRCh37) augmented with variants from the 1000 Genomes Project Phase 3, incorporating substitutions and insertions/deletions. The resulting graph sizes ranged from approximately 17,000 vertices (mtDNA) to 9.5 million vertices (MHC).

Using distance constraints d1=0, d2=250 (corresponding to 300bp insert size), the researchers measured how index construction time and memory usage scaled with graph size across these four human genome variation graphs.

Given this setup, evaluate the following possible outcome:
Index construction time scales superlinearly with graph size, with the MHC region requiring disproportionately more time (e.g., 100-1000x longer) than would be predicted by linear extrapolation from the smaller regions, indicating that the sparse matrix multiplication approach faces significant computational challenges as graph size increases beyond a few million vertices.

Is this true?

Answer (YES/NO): NO